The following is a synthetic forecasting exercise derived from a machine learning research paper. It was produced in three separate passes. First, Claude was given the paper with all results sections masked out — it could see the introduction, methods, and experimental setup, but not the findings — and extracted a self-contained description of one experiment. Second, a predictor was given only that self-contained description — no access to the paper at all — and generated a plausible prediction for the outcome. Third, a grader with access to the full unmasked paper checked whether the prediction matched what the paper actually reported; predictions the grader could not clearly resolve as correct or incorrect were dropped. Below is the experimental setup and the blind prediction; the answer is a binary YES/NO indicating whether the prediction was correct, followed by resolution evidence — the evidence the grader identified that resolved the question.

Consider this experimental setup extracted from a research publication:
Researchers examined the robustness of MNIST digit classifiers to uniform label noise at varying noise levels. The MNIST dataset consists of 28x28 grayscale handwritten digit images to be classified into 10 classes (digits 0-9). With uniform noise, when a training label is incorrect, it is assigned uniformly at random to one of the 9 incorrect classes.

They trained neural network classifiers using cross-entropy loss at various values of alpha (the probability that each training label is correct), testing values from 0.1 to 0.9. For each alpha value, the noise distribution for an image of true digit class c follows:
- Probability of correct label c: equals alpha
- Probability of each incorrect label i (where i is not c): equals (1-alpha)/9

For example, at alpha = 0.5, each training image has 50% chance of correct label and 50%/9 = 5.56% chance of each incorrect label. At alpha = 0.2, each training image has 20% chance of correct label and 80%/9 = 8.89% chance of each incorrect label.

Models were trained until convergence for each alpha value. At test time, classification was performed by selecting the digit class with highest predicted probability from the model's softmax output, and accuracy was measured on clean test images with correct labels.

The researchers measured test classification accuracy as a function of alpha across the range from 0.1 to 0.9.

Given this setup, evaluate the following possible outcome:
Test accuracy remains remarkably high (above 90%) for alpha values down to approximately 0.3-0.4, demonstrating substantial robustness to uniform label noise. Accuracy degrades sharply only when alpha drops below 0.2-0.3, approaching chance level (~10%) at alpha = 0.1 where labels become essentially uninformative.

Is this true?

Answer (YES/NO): NO